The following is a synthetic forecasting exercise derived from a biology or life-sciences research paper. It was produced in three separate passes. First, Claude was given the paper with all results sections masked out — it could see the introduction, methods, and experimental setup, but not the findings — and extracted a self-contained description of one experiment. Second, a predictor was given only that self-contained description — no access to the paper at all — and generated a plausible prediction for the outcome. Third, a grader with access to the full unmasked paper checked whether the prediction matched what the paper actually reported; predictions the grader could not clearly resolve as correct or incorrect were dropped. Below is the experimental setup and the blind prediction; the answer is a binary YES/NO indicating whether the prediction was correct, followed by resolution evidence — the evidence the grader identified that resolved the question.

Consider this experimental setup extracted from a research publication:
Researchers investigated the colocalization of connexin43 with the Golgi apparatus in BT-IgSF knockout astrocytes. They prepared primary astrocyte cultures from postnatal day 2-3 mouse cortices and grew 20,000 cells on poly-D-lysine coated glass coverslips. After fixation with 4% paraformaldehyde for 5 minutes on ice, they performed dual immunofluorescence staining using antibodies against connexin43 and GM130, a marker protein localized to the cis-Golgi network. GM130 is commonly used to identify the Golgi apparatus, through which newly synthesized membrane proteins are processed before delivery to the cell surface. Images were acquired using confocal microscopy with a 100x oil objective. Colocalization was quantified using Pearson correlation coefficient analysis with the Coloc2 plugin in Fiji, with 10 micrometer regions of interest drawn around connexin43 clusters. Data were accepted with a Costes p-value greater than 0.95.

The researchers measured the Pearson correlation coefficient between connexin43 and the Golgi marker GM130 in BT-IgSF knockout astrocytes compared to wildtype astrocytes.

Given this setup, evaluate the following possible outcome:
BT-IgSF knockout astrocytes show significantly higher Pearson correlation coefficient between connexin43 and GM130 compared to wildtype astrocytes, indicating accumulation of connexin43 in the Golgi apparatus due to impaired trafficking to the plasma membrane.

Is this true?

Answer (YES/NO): NO